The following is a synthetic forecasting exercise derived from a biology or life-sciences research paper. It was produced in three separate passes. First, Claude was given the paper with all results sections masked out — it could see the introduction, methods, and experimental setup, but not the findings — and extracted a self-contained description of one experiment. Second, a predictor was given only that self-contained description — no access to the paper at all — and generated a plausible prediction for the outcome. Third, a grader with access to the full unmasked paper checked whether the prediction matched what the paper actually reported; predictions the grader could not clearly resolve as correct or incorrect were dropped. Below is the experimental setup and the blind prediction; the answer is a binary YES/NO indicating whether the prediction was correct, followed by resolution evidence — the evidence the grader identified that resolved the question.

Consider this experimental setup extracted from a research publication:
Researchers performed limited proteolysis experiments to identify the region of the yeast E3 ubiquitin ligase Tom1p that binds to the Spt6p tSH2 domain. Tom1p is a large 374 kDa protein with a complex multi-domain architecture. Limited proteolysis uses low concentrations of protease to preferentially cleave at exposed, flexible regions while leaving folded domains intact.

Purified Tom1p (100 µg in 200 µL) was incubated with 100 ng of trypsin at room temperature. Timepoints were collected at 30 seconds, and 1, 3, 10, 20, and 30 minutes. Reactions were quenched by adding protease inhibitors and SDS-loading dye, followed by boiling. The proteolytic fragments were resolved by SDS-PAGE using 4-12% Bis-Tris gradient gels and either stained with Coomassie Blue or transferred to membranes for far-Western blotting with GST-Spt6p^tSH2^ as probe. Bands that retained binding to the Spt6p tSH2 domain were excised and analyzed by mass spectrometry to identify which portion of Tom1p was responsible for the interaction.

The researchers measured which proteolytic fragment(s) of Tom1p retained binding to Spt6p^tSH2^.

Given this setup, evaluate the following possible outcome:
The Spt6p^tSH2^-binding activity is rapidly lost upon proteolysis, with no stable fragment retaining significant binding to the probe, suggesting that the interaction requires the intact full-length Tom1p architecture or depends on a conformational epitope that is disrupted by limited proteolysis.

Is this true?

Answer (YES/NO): NO